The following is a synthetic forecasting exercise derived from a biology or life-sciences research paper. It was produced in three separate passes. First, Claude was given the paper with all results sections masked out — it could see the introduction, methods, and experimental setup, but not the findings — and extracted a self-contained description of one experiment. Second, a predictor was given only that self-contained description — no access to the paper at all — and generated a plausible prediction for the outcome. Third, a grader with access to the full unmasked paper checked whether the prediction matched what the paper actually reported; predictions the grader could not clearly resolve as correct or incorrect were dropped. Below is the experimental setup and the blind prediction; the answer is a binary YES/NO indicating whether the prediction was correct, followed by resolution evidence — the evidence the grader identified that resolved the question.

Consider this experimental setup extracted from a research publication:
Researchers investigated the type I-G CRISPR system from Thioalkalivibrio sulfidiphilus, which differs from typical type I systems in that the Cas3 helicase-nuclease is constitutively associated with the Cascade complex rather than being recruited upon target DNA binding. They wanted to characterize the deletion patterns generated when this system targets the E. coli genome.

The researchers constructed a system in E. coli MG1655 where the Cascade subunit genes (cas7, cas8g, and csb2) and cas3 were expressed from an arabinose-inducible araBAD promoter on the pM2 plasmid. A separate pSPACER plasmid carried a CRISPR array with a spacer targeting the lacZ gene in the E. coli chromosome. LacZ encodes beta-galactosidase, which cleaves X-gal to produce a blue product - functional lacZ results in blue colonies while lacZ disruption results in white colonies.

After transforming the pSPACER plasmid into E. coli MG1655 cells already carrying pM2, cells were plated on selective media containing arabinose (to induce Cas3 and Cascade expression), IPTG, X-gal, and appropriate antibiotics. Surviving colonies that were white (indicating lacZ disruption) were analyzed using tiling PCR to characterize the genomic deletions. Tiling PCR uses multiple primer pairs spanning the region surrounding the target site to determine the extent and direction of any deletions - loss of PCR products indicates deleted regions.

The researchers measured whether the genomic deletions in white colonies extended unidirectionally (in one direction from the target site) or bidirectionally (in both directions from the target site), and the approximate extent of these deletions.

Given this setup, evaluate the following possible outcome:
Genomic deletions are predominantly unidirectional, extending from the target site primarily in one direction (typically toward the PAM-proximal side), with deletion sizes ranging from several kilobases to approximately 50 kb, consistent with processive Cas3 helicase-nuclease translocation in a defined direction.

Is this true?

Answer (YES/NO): NO